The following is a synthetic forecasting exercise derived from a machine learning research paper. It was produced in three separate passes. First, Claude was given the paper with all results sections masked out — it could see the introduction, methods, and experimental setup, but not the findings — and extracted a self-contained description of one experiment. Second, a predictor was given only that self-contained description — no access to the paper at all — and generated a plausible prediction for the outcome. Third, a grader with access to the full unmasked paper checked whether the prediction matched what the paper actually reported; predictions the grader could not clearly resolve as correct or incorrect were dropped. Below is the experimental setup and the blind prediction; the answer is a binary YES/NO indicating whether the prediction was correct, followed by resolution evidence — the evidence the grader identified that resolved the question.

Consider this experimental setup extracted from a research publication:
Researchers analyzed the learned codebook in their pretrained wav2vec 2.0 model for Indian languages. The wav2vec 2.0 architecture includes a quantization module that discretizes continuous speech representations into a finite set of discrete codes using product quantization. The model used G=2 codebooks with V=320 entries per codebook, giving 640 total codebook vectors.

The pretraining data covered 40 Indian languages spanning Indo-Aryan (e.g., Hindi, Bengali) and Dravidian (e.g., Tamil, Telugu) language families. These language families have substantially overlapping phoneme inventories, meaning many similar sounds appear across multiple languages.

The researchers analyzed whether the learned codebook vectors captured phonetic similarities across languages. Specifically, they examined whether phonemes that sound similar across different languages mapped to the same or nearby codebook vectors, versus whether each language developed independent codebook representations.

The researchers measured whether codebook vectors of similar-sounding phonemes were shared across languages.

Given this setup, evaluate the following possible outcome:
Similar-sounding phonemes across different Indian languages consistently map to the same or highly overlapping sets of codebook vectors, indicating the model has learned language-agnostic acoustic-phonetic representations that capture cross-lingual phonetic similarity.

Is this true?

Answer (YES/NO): YES